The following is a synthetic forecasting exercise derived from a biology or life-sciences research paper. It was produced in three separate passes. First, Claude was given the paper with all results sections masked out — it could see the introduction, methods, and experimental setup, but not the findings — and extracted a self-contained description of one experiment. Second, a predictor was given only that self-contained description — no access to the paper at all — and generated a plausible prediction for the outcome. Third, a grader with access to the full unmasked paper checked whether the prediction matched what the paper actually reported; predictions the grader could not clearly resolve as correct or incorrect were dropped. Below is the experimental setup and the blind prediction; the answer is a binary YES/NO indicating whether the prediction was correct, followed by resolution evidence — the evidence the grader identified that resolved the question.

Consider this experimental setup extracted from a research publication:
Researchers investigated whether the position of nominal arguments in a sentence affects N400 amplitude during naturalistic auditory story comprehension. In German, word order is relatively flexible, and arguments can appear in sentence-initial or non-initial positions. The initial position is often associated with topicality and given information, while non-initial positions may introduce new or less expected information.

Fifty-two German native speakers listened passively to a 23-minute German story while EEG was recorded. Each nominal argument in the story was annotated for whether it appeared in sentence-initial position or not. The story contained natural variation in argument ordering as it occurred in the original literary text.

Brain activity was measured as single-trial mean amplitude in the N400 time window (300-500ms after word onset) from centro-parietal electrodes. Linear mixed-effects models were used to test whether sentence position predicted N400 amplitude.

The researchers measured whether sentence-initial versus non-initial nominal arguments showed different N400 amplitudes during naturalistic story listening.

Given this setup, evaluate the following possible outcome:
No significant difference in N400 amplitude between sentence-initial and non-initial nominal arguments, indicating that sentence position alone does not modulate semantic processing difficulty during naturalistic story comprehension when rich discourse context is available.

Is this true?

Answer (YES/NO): NO